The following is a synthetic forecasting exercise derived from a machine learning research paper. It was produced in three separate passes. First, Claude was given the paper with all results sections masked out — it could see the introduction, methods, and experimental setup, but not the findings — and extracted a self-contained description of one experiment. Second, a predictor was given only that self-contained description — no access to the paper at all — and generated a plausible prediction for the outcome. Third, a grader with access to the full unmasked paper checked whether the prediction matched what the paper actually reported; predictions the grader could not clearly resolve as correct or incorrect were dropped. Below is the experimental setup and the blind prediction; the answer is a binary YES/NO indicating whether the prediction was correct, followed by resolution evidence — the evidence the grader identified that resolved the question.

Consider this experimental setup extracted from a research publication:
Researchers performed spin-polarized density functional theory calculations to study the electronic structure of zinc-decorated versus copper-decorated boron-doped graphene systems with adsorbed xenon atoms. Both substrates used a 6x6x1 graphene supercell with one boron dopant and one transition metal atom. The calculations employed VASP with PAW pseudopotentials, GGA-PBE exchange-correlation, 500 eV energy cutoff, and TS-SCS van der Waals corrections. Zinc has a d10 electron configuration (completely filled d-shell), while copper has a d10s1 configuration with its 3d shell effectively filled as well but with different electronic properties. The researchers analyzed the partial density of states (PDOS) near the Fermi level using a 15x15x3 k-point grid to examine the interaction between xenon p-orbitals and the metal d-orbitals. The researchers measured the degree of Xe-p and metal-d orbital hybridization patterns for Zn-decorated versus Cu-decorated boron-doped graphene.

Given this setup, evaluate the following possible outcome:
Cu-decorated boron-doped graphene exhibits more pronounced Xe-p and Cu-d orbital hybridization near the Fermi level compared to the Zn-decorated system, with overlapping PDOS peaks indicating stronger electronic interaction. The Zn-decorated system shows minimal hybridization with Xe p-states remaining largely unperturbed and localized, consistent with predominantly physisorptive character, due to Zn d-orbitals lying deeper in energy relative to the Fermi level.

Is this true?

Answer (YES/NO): NO